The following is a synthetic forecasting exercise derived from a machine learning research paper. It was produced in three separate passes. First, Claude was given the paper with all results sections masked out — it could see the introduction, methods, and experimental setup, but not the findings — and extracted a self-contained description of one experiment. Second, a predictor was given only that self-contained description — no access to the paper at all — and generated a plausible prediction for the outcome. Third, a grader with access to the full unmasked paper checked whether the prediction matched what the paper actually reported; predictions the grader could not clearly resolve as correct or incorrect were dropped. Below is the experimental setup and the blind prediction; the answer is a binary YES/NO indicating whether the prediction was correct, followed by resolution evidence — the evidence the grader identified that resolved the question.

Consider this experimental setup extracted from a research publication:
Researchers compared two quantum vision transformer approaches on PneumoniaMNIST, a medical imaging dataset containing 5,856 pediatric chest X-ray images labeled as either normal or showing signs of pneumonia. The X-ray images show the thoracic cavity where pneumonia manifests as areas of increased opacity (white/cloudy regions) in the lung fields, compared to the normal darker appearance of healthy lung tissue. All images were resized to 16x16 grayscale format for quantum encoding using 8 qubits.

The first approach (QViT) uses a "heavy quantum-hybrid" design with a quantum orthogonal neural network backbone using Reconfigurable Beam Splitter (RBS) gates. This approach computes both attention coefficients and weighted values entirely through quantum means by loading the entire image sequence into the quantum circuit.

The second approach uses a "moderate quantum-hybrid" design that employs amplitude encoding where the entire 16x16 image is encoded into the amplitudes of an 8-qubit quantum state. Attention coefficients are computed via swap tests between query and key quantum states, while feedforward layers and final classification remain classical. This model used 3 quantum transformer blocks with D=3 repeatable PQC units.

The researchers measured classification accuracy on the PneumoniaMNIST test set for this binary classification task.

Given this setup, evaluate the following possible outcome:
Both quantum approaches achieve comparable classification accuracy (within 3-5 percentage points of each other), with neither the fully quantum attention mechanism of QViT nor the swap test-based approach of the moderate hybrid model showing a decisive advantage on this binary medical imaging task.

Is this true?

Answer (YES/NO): YES